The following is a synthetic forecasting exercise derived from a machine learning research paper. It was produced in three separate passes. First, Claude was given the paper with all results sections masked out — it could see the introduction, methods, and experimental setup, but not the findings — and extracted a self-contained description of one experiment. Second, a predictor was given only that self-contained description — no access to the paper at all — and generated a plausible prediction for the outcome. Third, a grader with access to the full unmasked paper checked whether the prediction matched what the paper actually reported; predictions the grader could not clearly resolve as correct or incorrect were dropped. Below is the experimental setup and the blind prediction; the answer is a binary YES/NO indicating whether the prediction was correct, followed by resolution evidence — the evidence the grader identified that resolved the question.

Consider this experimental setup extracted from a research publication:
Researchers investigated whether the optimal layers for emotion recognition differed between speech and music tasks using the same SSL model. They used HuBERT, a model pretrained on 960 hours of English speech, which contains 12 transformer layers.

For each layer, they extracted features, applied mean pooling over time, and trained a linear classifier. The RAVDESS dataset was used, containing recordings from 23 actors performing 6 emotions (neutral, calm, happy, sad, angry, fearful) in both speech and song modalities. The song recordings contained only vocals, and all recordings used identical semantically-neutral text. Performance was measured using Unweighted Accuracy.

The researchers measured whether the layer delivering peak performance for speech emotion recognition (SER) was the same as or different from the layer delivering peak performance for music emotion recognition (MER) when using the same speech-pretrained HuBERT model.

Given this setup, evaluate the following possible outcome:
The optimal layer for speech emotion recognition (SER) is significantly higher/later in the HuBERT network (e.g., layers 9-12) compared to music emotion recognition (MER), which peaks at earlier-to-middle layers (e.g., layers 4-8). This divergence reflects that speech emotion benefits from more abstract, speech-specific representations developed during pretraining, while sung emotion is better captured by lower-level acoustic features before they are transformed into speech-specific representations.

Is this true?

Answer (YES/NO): NO